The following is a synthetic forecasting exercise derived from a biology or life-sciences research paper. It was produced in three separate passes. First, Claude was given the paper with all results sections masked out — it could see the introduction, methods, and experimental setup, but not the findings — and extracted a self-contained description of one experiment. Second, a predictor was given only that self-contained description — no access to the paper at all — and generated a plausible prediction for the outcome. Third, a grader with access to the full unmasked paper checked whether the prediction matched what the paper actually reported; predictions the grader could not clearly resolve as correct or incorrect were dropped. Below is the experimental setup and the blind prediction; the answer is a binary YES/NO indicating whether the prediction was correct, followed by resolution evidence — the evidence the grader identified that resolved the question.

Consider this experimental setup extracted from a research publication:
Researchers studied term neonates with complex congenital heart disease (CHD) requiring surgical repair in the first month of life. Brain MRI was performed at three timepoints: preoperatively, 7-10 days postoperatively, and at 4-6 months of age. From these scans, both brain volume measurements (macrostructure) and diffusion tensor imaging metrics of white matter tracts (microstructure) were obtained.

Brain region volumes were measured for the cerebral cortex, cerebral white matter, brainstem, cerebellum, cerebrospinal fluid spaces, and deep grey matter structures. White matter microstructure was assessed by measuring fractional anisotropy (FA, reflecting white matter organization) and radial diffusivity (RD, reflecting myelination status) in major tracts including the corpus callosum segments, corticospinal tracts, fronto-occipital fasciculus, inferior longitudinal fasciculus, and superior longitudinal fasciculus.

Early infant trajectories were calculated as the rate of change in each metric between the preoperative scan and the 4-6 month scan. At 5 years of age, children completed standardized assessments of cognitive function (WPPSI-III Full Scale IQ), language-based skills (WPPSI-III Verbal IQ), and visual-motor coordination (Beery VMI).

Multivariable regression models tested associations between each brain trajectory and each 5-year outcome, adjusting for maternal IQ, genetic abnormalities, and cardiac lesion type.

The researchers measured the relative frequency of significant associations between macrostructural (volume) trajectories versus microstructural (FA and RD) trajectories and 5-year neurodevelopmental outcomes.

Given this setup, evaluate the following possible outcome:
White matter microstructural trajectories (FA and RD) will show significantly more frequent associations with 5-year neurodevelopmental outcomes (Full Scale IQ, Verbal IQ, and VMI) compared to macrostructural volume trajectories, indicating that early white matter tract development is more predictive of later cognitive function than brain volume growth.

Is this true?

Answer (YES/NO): NO